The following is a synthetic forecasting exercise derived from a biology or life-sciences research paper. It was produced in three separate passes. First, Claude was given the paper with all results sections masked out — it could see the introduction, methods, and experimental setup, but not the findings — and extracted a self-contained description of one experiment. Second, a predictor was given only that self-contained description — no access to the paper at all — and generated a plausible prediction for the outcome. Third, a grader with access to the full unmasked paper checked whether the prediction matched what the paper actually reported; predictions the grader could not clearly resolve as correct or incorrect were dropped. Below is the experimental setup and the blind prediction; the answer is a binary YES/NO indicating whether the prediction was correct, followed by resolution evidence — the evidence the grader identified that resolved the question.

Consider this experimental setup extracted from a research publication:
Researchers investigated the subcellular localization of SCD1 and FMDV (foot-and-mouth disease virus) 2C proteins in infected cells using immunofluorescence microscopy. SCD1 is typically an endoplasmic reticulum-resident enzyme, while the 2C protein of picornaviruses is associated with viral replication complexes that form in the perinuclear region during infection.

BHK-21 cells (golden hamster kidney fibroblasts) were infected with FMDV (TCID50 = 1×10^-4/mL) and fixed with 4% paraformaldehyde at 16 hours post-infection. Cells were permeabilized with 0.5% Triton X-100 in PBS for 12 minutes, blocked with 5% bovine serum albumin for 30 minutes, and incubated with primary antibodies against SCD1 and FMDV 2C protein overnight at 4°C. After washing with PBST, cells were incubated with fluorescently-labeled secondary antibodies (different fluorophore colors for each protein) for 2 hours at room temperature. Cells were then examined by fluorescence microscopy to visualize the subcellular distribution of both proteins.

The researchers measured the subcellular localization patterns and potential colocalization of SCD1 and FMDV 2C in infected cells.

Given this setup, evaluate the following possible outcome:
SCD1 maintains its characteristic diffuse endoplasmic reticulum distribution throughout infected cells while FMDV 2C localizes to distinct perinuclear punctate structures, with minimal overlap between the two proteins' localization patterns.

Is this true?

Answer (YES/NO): NO